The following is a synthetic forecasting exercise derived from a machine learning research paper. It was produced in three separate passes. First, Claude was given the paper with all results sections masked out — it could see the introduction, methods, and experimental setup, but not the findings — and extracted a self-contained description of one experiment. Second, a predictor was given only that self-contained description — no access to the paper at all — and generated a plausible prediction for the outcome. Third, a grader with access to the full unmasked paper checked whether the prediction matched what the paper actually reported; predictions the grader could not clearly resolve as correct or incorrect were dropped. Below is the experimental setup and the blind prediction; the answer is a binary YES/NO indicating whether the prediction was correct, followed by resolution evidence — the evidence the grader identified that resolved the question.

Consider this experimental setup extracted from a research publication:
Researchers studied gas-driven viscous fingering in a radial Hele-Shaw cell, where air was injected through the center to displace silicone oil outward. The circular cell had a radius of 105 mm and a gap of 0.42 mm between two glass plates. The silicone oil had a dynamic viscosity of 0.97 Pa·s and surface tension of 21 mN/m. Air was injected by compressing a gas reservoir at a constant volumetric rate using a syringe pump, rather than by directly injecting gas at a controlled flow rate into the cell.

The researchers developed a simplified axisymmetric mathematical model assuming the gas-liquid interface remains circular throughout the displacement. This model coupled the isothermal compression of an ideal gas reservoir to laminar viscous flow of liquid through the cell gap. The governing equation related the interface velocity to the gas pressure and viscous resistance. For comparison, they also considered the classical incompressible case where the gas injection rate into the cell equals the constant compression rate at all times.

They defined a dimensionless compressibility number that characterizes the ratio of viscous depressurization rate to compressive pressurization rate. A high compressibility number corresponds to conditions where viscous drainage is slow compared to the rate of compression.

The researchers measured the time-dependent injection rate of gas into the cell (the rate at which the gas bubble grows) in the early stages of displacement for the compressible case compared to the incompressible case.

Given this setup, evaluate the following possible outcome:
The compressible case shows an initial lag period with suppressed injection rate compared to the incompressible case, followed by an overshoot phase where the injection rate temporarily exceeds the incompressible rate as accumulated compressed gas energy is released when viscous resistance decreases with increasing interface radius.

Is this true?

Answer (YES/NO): YES